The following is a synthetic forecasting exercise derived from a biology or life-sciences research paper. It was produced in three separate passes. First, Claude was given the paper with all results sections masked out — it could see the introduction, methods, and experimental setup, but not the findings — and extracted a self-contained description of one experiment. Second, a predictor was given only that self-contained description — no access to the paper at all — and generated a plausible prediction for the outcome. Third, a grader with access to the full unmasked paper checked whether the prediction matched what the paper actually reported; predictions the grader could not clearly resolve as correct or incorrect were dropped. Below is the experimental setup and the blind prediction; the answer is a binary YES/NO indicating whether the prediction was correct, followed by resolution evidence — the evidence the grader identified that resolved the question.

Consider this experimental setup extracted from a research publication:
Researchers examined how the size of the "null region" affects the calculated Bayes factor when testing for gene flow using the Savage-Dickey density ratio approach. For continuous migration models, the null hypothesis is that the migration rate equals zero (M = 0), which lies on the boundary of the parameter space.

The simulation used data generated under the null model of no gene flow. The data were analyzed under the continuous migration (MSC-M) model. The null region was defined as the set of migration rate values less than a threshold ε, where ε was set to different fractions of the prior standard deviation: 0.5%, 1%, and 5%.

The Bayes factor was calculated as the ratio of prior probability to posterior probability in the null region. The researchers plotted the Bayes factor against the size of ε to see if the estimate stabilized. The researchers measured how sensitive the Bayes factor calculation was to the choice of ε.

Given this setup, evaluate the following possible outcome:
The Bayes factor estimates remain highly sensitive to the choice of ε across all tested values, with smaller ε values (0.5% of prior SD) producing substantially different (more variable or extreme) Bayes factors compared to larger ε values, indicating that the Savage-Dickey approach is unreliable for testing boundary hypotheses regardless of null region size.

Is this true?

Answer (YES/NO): NO